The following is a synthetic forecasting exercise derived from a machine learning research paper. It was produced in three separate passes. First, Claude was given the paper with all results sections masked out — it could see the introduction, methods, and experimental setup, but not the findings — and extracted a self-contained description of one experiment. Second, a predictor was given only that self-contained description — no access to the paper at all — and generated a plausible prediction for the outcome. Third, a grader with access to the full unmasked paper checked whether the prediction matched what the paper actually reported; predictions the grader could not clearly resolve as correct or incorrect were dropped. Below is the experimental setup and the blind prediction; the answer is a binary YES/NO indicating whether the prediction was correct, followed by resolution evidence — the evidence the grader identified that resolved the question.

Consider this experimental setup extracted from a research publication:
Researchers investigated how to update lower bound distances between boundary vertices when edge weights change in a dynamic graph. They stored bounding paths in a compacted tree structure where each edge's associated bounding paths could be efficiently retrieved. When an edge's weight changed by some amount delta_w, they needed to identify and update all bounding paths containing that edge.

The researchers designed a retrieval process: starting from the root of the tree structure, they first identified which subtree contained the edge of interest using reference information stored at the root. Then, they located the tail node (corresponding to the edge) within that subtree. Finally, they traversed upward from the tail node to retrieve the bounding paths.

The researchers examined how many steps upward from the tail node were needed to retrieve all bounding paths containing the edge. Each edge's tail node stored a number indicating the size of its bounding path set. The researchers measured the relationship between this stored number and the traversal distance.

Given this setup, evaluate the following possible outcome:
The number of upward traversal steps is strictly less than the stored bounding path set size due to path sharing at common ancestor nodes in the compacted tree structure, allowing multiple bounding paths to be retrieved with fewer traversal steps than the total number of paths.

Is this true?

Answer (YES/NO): NO